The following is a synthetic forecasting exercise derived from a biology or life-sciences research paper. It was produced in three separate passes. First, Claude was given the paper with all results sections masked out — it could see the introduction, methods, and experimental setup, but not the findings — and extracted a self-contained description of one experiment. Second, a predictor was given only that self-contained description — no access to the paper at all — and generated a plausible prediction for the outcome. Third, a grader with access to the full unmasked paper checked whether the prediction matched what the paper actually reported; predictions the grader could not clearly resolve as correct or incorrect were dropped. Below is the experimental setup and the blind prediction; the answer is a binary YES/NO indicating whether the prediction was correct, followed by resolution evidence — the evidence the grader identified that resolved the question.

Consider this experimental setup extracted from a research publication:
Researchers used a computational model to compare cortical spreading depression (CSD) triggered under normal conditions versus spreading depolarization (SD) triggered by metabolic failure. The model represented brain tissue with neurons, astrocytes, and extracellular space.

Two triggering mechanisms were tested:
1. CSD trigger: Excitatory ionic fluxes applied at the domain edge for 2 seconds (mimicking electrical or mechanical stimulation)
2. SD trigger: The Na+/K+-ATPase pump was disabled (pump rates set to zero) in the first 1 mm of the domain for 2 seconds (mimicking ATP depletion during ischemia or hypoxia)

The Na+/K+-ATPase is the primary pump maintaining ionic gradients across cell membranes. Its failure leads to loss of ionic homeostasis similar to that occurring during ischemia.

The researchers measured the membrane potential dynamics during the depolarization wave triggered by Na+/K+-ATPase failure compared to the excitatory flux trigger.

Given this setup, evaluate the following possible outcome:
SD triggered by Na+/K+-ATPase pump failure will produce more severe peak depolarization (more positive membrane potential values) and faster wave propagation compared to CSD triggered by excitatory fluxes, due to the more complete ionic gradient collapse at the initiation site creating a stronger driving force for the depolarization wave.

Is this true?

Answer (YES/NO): NO